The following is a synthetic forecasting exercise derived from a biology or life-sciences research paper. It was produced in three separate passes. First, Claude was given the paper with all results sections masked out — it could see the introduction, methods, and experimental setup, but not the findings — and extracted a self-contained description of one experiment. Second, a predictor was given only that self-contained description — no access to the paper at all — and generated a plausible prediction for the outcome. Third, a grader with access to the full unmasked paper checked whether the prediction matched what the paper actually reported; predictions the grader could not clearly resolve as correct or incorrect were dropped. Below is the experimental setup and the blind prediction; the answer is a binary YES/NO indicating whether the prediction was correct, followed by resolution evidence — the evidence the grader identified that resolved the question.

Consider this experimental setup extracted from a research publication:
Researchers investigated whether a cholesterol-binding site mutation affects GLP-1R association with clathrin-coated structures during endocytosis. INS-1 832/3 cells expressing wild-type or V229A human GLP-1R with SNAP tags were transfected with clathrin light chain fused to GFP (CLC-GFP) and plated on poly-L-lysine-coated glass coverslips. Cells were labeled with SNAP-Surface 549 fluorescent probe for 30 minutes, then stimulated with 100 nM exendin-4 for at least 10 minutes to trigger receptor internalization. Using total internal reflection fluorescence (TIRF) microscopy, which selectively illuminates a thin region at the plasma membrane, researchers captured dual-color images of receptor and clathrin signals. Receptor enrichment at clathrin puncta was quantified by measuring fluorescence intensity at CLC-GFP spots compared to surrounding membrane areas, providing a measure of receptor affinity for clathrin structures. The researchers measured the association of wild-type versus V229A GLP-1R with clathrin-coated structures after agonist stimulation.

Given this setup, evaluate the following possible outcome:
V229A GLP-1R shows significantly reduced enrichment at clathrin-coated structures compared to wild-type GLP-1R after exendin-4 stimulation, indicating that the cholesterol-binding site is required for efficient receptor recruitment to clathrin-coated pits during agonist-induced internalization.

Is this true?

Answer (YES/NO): YES